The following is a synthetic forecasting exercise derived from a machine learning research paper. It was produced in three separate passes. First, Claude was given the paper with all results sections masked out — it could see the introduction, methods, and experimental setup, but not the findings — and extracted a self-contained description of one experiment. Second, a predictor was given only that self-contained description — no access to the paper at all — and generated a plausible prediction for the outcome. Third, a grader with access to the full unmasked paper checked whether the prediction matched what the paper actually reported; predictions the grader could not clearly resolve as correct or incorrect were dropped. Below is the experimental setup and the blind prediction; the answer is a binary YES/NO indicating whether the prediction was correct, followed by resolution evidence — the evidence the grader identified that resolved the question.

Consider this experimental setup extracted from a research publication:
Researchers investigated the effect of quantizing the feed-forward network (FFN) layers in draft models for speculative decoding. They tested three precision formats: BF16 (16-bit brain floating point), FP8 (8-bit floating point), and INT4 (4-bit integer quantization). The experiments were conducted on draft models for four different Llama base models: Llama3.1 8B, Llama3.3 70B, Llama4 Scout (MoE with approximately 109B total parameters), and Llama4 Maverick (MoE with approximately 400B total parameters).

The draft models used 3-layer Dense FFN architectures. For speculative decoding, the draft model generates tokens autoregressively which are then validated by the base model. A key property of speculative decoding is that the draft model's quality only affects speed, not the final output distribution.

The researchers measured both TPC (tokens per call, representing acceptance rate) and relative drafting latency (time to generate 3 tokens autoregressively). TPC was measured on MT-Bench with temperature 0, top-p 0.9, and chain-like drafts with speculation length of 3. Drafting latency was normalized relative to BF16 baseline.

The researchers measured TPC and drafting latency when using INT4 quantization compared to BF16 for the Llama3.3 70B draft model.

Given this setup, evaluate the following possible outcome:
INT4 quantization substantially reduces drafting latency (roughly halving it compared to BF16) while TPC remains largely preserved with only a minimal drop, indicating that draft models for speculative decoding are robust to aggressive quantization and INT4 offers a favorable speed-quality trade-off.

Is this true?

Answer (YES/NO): NO